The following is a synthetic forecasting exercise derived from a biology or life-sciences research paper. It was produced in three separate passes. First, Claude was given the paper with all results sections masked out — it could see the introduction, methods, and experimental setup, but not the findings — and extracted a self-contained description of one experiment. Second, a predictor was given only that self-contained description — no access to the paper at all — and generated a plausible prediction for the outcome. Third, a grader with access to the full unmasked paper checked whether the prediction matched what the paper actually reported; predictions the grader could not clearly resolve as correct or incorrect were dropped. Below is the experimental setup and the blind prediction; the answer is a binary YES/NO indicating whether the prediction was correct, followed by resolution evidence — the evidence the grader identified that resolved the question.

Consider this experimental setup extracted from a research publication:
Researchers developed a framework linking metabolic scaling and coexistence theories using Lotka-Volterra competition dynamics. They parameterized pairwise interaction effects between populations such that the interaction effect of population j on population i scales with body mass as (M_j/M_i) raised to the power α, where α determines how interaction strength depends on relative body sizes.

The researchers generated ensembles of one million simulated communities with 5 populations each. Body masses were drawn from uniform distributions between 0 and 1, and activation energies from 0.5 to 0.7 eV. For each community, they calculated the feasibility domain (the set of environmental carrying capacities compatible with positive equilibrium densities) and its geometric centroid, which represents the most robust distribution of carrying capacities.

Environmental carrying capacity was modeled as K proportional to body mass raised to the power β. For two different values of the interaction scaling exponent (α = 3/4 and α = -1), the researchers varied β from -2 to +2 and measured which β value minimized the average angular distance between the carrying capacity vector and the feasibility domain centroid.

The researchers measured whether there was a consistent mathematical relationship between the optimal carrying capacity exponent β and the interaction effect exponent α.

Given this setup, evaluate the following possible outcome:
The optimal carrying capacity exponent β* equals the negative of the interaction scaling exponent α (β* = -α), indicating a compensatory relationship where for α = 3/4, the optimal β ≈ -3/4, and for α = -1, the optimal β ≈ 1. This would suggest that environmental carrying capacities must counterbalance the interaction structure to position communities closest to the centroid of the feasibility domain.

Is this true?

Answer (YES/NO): YES